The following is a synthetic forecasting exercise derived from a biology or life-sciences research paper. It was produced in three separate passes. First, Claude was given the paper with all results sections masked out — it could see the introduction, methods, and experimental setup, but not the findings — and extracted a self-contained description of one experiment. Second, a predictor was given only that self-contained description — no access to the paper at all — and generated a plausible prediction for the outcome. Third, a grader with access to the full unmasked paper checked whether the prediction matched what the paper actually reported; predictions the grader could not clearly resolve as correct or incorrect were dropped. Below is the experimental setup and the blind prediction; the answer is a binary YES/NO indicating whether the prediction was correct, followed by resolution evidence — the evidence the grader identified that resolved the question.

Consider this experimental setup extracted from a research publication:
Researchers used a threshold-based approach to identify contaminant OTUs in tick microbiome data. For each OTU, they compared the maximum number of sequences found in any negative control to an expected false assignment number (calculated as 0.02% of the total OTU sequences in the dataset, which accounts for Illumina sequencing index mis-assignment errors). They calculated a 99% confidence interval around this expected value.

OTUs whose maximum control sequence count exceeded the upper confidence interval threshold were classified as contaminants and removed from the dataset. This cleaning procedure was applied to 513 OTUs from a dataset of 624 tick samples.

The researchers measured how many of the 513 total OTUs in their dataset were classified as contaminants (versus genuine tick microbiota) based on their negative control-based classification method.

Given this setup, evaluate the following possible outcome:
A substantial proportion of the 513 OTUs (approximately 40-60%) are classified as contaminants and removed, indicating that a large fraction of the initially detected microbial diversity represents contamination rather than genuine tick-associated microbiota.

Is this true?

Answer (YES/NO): NO